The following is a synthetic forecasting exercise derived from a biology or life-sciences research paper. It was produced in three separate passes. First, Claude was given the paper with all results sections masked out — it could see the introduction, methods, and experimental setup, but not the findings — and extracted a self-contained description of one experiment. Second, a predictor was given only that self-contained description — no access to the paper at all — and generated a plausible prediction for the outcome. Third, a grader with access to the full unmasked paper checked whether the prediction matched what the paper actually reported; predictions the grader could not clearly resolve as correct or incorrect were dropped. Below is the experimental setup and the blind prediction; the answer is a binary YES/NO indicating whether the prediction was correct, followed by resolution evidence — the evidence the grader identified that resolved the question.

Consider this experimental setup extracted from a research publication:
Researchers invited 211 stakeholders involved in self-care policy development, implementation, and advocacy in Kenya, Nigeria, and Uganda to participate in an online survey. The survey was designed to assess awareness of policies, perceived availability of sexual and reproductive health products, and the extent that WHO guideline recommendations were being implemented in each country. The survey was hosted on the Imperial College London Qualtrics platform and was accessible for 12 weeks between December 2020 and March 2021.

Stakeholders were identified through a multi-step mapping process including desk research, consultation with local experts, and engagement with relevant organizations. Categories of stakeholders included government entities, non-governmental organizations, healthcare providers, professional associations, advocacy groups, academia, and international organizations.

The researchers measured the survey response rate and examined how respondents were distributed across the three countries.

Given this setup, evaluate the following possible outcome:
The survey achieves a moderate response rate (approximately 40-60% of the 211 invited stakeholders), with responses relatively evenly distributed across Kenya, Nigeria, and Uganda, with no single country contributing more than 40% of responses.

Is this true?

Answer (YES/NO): NO